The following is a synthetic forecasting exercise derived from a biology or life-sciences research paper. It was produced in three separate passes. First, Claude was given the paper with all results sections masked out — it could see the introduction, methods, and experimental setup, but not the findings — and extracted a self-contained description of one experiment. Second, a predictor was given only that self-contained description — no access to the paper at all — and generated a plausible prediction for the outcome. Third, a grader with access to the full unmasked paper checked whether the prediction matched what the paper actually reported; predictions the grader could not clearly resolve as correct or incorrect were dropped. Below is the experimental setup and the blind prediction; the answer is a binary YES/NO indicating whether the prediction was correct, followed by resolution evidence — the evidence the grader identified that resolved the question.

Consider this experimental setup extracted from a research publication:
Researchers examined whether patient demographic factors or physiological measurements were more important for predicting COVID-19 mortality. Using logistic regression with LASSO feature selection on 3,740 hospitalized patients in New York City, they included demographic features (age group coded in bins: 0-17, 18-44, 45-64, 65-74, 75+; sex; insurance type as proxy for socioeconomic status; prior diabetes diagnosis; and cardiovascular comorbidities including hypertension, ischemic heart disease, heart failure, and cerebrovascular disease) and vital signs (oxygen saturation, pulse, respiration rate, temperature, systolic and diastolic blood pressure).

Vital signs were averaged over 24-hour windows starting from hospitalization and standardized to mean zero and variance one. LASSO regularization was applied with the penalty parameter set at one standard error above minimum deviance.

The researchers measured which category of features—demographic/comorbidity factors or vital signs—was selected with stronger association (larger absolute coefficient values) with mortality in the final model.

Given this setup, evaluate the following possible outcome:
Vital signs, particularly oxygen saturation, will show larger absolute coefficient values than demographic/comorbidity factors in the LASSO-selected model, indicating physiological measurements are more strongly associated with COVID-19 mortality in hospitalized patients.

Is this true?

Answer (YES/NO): YES